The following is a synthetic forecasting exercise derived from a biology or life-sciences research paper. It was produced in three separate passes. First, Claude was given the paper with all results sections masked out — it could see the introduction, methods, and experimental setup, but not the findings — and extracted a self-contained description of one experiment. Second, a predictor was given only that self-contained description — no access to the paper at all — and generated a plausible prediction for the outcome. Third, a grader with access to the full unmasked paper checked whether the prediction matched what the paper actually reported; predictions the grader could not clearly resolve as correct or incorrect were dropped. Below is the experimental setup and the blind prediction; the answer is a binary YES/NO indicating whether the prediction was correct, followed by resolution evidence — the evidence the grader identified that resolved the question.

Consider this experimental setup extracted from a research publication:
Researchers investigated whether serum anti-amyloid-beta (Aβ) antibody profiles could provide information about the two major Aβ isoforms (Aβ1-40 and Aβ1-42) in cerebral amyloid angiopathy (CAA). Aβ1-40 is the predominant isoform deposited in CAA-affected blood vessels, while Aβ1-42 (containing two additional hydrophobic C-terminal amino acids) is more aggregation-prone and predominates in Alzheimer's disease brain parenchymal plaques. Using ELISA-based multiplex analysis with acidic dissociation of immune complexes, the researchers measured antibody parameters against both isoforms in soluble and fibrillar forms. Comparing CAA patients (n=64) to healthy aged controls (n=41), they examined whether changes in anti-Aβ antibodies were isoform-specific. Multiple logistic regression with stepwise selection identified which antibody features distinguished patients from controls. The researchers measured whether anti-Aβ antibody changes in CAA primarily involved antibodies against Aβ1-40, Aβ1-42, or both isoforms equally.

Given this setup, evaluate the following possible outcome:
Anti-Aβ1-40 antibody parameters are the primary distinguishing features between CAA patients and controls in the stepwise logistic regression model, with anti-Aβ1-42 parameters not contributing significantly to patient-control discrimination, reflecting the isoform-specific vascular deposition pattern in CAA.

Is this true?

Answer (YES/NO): NO